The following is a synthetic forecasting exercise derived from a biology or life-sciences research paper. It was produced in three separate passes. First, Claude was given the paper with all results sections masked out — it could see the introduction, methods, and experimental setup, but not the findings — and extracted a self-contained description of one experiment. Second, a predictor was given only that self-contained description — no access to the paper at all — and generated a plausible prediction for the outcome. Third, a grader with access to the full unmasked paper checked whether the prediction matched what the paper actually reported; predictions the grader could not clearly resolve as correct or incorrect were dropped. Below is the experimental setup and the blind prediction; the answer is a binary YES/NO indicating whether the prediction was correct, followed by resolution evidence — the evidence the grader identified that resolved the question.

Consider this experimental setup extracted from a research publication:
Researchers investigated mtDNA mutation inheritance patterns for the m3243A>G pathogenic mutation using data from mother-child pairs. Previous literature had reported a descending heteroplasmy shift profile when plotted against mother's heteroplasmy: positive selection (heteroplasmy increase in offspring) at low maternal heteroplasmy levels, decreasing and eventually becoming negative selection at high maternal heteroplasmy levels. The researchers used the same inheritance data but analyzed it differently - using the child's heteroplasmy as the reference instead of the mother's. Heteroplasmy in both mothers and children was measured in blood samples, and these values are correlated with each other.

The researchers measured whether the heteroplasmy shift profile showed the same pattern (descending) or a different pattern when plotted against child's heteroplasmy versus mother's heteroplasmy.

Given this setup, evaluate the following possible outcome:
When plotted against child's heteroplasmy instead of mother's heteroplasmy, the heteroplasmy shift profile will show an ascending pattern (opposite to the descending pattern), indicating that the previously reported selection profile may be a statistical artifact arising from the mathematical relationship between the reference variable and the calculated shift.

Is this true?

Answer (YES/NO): YES